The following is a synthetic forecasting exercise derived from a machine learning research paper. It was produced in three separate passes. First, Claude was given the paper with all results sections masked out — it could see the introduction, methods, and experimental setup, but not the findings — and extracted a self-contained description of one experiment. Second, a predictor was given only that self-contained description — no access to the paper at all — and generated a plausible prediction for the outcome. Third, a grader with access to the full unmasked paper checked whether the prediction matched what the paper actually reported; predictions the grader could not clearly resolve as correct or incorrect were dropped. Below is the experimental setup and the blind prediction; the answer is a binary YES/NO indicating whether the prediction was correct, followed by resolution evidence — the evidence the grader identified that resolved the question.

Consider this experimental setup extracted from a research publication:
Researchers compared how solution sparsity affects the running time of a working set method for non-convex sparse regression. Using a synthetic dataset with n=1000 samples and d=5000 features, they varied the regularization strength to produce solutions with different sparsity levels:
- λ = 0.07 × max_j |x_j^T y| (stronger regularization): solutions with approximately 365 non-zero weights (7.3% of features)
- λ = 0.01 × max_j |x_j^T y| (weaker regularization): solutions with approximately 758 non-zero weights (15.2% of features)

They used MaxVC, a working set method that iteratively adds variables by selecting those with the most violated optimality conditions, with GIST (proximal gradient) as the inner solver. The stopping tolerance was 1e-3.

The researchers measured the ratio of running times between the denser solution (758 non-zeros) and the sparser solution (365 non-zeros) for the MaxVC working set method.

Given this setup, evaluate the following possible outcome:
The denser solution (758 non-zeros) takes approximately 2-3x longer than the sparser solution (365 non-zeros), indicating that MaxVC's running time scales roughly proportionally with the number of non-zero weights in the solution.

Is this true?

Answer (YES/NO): NO